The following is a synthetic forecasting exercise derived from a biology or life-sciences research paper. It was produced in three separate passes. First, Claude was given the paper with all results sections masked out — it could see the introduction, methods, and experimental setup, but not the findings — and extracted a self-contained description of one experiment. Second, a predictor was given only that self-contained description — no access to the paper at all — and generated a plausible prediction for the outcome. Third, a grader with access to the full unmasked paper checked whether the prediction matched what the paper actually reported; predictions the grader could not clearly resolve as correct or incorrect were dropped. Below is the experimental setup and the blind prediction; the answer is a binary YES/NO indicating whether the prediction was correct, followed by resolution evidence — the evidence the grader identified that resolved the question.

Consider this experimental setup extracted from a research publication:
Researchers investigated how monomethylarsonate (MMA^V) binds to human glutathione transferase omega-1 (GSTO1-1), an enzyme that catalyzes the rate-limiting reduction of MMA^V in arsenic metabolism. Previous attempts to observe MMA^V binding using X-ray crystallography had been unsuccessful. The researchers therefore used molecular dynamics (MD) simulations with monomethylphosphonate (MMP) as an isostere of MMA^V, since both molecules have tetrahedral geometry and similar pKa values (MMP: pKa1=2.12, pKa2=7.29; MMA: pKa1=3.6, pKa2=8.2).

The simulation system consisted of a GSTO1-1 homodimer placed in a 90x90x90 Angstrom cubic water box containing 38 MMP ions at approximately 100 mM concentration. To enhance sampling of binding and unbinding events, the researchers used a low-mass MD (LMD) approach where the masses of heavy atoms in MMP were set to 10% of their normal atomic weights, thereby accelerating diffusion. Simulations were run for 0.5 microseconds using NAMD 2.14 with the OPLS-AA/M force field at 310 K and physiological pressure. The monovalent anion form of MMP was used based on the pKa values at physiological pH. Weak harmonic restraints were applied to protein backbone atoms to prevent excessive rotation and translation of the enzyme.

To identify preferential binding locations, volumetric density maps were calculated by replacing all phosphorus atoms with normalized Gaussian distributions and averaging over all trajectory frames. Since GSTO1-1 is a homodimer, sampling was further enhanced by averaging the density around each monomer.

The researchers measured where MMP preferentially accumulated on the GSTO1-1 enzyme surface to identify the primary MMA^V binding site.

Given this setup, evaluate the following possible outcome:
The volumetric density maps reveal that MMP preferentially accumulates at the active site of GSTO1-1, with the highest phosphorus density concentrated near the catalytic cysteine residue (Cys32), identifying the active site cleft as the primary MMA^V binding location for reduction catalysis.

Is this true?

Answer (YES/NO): NO